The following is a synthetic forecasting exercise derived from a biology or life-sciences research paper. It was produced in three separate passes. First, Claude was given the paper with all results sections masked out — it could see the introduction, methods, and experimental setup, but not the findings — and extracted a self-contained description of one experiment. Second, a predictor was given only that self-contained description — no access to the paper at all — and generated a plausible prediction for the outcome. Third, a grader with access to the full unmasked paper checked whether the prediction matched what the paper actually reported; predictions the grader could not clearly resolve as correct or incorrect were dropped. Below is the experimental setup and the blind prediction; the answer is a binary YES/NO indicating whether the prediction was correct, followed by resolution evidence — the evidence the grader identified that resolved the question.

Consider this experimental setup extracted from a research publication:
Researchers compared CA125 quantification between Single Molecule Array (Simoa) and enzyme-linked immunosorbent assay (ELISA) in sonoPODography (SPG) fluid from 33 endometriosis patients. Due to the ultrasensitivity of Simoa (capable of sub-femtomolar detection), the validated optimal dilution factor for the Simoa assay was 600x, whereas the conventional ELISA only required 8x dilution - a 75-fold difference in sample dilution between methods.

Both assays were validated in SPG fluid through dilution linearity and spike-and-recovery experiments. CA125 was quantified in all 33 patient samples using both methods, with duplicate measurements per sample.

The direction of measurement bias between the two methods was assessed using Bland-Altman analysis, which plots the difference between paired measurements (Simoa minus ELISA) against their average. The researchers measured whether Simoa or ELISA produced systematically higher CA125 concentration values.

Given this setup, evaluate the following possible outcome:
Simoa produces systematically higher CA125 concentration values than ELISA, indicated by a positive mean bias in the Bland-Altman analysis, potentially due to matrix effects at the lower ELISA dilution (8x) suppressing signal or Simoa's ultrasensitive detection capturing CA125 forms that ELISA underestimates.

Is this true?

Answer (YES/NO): NO